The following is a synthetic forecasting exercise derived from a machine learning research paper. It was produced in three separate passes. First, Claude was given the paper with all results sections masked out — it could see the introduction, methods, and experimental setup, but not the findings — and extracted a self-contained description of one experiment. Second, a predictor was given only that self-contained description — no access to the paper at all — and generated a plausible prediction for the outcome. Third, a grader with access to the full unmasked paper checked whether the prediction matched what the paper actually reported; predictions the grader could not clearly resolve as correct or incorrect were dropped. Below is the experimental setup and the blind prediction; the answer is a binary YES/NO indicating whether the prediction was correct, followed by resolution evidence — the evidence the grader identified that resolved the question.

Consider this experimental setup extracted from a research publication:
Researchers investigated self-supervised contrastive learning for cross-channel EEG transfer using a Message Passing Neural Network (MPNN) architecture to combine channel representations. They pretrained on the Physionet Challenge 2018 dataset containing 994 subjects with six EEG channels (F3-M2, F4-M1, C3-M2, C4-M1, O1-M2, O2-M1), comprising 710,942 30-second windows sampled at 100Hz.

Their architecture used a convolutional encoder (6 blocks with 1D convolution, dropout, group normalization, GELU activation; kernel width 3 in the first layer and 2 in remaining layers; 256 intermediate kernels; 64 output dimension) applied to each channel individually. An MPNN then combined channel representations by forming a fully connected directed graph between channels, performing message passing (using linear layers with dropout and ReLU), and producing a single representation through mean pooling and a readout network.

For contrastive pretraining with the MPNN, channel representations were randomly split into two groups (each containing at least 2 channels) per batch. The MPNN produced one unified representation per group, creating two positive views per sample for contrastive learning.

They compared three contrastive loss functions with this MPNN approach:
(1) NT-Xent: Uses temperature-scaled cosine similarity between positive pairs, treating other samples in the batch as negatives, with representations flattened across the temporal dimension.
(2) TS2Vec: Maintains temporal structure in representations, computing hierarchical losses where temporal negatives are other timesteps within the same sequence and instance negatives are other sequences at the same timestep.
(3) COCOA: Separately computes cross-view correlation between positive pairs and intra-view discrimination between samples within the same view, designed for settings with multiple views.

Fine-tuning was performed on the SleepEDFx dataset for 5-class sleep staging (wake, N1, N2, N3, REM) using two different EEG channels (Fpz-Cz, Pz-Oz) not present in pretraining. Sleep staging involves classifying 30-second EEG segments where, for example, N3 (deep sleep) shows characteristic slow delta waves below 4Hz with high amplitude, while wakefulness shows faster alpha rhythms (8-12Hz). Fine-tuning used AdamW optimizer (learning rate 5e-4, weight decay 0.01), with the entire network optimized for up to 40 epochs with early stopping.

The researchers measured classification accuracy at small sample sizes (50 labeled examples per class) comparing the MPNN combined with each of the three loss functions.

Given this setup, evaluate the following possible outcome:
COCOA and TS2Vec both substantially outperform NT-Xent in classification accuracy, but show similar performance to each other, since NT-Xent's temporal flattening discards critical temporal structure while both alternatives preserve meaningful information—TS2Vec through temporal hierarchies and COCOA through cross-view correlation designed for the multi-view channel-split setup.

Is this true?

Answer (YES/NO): NO